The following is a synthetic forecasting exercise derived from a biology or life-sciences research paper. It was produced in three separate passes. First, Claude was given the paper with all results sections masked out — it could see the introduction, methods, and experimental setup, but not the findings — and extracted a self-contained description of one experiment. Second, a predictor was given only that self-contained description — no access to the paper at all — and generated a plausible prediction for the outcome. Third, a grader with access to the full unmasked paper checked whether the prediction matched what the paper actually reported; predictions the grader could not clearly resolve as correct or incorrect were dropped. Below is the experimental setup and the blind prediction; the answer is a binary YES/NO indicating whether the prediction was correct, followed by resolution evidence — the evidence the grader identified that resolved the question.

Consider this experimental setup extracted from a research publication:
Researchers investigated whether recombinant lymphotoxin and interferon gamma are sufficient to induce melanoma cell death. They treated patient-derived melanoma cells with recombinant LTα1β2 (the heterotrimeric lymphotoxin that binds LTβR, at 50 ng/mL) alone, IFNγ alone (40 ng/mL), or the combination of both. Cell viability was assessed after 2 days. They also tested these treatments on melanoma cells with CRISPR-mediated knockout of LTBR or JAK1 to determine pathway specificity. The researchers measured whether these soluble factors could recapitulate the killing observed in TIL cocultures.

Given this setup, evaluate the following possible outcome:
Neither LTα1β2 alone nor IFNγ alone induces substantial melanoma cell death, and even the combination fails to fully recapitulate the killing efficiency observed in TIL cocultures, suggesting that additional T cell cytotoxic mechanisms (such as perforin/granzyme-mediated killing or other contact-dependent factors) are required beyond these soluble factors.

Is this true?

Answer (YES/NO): NO